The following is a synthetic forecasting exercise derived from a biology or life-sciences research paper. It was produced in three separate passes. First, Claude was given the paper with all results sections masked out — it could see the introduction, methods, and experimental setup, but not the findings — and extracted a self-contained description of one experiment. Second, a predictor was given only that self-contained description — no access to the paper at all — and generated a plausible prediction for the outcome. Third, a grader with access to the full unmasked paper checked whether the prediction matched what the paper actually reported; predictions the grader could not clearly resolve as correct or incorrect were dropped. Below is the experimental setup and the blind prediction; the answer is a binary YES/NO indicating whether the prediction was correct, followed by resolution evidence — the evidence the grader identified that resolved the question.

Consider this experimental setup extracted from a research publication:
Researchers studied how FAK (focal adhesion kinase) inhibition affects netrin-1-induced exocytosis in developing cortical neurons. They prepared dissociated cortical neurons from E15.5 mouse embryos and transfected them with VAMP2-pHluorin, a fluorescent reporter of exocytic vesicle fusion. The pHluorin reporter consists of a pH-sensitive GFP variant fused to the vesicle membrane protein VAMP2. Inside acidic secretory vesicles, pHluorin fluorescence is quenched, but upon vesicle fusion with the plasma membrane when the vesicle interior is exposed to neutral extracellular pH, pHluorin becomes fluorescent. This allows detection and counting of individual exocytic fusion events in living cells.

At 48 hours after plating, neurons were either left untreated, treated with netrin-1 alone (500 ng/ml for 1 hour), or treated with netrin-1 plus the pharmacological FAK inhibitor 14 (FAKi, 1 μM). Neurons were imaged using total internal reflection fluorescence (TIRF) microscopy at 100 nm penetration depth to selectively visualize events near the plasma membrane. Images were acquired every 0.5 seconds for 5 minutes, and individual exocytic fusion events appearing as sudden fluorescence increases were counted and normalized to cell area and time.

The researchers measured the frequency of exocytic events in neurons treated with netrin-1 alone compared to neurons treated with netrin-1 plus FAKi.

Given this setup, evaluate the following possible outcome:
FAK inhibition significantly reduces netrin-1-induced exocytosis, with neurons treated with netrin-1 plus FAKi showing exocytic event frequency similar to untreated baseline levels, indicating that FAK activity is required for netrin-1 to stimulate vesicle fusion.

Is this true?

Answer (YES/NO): YES